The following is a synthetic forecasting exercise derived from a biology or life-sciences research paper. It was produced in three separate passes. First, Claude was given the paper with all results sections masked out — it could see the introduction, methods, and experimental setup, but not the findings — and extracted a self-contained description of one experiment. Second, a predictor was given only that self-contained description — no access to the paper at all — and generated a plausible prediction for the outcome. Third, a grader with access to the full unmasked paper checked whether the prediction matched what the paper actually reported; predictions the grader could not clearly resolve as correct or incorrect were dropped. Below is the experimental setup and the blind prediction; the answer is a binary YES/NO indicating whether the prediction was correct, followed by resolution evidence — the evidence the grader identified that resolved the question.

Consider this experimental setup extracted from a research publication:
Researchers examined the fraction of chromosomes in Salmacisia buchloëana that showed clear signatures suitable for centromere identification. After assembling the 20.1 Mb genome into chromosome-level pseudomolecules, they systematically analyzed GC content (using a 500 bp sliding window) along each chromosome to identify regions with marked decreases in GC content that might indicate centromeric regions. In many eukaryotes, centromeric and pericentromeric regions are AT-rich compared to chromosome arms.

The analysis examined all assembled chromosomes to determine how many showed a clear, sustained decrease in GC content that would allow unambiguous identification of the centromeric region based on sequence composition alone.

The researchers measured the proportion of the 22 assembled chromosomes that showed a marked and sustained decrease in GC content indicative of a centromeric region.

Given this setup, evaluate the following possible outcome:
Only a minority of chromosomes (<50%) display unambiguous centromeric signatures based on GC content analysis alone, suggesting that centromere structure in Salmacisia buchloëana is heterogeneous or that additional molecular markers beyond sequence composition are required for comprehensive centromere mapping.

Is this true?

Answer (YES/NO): YES